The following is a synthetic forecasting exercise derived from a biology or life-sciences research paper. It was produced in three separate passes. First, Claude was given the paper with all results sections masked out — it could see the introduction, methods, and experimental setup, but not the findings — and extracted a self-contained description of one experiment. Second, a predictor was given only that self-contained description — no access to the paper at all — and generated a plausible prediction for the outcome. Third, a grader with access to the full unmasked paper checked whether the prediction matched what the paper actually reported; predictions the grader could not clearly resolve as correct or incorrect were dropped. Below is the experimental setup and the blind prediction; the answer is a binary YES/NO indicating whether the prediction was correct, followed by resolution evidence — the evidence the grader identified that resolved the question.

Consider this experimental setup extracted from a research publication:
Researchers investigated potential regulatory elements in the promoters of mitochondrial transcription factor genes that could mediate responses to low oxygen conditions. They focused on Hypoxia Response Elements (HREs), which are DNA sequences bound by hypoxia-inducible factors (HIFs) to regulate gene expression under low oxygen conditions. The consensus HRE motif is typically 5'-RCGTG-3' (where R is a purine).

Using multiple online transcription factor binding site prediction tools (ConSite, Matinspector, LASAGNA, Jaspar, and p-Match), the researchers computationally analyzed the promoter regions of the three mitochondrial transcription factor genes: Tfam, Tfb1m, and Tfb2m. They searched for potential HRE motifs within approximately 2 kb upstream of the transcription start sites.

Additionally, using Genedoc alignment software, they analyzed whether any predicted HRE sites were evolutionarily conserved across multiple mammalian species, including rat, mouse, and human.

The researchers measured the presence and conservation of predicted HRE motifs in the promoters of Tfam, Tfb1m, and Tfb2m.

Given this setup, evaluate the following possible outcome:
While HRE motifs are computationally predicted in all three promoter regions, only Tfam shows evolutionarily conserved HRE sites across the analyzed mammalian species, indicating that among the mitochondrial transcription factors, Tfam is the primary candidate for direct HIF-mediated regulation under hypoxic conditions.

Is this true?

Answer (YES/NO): NO